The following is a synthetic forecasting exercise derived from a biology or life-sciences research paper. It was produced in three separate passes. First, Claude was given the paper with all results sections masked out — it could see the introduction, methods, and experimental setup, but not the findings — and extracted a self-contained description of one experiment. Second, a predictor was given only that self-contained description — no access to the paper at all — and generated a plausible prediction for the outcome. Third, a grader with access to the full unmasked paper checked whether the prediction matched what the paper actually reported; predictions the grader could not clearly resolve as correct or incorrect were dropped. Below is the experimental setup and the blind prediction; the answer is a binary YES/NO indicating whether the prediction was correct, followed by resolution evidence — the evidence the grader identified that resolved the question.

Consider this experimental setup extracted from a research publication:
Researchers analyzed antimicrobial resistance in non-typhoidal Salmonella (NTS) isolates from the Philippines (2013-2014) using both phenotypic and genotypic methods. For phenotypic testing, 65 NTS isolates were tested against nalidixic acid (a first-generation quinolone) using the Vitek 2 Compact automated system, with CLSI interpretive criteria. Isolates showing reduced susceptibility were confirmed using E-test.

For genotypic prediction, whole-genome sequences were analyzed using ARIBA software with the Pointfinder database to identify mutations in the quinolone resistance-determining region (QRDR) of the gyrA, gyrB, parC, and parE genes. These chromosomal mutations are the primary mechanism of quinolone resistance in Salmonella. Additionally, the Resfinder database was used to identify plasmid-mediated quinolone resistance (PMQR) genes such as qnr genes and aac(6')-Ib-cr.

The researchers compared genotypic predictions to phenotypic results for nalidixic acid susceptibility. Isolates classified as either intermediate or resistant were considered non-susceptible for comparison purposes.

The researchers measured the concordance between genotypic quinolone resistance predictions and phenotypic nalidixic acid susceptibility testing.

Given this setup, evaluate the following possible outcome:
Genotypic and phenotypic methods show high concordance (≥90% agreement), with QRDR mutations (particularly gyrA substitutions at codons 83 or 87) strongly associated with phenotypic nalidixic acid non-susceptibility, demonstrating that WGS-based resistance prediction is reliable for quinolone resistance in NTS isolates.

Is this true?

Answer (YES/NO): YES